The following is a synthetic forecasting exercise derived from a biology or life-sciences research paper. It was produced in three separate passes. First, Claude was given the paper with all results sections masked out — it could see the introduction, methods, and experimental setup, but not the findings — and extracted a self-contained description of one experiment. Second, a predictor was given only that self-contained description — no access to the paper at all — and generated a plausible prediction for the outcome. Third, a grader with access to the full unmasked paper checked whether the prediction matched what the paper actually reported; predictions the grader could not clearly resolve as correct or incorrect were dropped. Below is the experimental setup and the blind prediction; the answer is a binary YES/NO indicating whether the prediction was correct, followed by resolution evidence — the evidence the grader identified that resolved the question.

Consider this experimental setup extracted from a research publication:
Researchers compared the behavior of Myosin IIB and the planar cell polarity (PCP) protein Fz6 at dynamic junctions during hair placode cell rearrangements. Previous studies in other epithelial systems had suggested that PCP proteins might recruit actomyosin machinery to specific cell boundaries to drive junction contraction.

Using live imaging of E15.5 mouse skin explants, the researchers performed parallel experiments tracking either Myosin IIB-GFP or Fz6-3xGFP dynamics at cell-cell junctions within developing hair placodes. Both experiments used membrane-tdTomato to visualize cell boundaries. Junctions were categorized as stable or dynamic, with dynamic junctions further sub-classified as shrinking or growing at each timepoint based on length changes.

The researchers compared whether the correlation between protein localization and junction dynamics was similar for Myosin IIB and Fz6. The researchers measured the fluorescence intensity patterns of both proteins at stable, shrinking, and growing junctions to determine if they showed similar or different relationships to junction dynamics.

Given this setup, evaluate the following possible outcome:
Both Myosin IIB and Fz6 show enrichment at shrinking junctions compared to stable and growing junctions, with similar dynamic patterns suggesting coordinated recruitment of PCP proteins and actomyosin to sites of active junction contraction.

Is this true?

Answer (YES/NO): NO